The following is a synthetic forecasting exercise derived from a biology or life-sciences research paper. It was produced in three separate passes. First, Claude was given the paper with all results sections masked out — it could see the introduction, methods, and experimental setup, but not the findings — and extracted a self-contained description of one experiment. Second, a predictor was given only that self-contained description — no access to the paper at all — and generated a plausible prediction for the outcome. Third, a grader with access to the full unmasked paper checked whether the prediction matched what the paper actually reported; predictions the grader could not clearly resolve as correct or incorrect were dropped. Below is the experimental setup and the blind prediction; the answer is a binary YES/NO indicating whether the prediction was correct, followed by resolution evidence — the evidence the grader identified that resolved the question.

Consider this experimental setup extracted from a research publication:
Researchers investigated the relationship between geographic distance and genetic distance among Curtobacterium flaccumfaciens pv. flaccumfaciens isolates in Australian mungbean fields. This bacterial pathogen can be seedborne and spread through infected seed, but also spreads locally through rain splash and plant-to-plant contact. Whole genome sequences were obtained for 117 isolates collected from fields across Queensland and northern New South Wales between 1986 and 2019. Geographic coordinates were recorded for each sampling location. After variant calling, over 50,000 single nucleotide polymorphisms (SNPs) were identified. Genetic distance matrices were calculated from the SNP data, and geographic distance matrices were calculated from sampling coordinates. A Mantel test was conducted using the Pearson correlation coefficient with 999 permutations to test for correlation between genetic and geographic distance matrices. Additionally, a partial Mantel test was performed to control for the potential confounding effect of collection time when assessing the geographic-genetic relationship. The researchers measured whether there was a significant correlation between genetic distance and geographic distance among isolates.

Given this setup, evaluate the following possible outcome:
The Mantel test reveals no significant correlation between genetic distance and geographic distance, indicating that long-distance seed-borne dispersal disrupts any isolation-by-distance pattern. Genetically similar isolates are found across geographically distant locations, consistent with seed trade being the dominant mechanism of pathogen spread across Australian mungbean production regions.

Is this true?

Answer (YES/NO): YES